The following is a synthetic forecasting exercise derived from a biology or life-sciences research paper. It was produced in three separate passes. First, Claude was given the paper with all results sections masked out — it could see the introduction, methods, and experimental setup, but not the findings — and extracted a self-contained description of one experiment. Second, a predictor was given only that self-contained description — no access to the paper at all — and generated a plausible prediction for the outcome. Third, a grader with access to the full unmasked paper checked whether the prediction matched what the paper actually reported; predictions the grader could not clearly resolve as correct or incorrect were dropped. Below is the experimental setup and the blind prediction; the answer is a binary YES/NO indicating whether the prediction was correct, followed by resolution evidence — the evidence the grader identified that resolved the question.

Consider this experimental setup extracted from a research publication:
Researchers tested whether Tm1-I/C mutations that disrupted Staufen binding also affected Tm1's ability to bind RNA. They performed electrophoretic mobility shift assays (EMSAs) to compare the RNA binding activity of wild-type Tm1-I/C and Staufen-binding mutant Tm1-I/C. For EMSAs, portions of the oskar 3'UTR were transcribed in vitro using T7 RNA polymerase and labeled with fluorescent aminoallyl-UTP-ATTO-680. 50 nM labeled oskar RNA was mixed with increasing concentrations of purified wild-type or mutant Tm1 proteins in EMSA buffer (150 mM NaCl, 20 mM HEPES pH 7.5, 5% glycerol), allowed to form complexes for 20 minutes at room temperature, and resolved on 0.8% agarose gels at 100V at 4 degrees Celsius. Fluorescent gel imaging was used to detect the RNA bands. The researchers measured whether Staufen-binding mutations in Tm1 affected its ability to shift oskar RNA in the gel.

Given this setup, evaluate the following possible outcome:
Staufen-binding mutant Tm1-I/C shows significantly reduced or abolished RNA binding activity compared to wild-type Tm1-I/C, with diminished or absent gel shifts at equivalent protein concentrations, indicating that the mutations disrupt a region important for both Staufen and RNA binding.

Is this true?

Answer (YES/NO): NO